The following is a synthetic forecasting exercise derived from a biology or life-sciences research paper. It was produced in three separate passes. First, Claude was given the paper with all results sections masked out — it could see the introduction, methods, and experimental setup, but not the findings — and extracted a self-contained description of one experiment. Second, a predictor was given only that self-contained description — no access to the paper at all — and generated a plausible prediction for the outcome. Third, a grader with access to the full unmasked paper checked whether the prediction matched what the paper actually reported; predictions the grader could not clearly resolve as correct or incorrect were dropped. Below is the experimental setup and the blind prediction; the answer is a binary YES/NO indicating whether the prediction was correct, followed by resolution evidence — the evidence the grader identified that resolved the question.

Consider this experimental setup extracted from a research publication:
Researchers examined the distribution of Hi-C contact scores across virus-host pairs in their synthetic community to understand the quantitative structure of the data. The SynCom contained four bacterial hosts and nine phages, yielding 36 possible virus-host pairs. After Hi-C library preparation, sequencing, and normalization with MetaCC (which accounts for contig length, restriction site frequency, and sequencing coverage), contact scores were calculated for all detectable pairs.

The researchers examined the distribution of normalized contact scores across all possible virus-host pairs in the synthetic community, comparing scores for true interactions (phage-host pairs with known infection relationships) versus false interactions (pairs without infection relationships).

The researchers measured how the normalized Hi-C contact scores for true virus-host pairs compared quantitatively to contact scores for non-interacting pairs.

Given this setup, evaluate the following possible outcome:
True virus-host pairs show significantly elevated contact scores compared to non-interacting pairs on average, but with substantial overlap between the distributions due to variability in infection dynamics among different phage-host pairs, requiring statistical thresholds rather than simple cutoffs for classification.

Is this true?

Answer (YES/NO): YES